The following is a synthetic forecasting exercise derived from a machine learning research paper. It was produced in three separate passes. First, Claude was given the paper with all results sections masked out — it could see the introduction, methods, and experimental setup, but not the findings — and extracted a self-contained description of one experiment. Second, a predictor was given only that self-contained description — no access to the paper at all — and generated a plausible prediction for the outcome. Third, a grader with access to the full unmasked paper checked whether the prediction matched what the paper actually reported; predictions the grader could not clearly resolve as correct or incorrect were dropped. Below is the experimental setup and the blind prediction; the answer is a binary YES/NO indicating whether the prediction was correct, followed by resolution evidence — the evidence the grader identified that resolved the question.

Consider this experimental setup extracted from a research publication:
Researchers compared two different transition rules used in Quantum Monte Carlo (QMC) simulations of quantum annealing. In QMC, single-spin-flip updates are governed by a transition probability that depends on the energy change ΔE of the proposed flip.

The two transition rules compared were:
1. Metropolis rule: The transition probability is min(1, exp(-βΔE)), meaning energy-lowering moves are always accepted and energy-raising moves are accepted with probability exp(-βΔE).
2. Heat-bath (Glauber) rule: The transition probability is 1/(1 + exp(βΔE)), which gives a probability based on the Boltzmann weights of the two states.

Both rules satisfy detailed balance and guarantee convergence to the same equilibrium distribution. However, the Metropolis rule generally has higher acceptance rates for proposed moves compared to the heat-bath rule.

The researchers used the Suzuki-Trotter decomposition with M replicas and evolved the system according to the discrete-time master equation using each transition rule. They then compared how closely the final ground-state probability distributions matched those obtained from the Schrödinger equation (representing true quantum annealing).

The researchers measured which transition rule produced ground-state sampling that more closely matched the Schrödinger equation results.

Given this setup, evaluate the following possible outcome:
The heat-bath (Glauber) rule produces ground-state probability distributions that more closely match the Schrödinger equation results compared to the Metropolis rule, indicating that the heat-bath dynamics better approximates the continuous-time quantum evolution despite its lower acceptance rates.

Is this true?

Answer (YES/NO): NO